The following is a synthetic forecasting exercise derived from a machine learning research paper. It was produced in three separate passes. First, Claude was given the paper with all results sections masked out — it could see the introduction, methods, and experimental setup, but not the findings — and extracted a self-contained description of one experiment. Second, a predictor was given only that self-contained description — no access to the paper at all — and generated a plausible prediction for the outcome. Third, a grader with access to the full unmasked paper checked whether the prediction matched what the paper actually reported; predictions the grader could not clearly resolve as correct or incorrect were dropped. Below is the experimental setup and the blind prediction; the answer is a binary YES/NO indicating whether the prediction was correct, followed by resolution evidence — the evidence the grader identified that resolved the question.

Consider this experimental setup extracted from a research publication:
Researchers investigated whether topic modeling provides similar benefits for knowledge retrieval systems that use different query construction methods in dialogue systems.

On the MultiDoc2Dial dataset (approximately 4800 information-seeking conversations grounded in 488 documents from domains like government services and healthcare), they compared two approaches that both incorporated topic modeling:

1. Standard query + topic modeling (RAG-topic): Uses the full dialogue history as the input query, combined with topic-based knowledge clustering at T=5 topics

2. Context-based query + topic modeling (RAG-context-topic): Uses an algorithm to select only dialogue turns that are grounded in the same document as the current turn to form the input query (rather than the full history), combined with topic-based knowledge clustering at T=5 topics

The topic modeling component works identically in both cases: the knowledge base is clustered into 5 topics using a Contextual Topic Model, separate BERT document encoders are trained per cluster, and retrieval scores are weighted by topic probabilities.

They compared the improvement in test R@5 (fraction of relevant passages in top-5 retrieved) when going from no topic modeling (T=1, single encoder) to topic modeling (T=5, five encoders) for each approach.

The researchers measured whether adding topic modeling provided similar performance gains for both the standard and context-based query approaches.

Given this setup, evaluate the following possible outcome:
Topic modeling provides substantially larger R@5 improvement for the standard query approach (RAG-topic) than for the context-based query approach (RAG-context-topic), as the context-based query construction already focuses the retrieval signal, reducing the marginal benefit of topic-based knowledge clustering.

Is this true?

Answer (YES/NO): NO